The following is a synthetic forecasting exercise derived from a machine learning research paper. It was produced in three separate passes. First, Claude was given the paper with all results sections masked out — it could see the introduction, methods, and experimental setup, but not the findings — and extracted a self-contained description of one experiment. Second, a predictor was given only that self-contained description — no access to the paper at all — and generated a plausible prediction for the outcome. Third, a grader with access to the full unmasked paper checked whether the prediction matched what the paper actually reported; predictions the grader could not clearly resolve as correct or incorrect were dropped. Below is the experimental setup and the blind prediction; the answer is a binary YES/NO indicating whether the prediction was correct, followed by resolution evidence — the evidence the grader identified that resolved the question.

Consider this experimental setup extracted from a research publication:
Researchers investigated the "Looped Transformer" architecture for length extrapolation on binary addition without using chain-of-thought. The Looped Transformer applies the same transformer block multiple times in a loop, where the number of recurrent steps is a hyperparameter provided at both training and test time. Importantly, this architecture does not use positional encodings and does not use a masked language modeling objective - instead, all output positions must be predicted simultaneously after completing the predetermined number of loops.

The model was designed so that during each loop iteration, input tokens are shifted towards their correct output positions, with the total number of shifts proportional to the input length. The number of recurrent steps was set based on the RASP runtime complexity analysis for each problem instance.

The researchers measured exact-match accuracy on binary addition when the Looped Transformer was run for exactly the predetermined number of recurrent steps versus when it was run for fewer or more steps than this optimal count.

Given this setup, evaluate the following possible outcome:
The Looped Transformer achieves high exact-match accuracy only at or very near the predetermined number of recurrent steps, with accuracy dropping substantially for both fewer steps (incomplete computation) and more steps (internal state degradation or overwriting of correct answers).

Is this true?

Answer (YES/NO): YES